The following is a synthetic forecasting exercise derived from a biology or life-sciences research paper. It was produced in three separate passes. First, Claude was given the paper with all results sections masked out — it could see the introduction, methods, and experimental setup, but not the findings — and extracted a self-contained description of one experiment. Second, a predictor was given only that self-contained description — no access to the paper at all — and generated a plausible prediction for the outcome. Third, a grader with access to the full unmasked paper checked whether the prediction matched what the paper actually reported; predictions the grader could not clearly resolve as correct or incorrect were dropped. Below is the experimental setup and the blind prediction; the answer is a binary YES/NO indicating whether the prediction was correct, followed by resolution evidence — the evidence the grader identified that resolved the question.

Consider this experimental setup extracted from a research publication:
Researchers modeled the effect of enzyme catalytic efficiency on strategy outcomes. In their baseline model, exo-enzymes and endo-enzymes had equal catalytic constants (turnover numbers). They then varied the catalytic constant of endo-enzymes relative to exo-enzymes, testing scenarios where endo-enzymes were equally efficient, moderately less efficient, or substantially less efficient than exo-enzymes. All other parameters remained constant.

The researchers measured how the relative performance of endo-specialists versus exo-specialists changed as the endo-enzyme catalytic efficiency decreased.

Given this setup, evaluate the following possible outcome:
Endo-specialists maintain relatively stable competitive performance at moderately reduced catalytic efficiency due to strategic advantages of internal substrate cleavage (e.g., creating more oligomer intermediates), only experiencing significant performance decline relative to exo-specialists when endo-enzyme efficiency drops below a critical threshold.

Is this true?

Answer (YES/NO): NO